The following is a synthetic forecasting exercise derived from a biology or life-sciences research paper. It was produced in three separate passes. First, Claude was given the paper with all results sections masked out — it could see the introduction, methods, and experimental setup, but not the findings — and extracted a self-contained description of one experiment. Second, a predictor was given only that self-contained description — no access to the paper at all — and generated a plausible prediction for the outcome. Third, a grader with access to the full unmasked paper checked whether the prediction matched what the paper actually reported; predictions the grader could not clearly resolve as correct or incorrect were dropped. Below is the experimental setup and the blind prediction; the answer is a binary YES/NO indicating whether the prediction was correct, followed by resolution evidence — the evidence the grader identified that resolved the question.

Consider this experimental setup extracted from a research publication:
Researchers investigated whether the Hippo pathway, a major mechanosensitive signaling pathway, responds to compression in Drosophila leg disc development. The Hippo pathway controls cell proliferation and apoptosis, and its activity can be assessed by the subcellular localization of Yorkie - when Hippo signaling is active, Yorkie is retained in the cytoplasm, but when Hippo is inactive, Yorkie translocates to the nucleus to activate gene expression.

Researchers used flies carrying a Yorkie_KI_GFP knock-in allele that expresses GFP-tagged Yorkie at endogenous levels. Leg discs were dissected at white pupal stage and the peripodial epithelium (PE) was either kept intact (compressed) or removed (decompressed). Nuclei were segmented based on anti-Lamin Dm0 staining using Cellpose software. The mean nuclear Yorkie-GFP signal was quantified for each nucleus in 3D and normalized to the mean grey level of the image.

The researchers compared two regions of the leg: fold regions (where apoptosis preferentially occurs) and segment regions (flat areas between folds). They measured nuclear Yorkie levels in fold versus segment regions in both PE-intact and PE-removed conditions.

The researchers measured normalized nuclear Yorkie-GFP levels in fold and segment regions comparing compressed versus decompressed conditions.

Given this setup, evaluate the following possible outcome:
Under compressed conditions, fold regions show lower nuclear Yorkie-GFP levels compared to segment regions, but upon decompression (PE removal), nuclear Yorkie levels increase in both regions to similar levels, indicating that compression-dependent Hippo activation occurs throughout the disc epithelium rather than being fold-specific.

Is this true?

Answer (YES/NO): NO